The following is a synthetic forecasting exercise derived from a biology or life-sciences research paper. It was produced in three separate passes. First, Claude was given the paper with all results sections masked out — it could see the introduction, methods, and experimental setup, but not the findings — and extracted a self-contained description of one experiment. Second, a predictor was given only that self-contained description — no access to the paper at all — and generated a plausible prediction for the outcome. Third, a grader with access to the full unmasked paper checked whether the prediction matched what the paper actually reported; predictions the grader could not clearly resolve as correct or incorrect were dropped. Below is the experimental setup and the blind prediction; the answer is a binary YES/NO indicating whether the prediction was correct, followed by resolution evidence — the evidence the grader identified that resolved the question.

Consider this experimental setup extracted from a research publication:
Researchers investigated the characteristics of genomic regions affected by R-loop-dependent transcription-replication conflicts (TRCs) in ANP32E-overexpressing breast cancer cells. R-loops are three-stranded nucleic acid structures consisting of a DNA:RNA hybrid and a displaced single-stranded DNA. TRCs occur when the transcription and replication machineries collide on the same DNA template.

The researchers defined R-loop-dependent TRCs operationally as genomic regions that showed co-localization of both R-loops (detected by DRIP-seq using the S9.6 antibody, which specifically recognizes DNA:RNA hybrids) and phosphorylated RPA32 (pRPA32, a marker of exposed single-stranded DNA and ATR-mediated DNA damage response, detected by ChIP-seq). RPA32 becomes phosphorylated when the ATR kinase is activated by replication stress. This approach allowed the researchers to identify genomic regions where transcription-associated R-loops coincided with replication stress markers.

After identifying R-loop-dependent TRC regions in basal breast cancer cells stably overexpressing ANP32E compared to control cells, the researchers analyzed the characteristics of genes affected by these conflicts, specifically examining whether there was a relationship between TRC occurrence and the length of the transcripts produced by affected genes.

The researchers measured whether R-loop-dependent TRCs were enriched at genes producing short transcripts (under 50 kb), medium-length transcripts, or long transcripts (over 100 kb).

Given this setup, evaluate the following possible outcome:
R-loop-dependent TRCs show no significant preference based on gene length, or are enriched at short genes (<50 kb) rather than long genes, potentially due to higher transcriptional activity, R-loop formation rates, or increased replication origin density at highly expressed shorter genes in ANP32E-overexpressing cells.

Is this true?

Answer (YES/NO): NO